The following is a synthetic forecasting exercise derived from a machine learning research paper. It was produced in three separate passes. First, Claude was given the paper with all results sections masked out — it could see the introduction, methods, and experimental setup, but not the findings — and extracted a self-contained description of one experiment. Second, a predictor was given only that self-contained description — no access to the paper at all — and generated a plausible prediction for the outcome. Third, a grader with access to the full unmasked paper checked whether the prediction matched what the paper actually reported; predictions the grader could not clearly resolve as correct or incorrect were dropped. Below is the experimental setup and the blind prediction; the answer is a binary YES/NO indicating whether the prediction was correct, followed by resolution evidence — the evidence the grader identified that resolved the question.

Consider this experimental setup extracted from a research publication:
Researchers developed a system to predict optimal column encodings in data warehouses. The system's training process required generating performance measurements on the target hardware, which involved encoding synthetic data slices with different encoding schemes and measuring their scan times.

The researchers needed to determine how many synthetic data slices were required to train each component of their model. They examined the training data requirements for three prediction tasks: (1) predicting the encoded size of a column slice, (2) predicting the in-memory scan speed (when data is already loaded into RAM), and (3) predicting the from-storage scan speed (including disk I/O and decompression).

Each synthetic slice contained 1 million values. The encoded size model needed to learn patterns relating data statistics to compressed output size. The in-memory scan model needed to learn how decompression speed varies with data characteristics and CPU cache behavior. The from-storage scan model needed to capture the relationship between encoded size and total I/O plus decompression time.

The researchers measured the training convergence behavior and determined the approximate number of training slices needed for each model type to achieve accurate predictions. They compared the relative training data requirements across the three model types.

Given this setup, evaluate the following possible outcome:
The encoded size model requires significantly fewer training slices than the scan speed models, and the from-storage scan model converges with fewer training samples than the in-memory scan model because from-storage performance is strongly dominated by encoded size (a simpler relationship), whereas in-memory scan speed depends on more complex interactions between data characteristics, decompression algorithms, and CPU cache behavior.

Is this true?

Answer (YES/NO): NO